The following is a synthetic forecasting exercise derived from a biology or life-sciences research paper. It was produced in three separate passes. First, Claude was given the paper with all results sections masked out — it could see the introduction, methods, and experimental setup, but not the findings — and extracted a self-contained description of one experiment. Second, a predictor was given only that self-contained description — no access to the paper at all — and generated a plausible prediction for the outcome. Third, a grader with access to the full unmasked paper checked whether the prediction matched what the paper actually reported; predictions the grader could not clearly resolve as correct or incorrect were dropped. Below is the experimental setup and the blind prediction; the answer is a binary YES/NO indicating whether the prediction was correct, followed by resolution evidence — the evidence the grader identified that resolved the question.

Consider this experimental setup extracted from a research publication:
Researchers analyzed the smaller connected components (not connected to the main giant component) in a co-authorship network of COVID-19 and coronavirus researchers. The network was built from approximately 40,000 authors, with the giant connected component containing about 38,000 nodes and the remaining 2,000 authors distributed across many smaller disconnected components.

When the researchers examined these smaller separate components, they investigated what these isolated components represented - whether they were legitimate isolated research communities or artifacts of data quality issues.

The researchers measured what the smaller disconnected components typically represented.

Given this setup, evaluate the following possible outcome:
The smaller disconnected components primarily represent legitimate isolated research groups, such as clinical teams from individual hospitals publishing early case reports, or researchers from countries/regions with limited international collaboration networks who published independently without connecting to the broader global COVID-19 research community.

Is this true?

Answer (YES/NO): NO